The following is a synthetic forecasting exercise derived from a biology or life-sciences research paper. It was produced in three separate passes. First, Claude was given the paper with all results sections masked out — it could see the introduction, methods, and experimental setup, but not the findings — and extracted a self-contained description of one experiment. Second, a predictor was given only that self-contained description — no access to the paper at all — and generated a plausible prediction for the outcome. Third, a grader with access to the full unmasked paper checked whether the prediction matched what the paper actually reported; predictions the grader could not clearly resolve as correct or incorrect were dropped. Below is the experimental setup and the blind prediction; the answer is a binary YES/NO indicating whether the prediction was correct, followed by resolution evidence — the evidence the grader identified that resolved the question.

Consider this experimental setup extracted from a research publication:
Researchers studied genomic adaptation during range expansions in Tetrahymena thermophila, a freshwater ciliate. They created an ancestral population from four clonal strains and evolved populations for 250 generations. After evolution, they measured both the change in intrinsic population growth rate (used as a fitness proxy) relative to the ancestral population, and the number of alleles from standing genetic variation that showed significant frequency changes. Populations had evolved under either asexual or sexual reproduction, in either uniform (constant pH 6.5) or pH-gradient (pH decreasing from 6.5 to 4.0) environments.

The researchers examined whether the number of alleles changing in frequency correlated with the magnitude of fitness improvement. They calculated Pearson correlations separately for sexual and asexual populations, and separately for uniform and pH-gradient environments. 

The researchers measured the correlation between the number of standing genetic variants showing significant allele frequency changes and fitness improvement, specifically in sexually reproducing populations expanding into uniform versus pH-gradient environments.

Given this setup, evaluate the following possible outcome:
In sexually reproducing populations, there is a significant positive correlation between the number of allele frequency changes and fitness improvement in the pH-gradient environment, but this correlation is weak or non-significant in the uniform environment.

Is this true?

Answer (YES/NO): NO